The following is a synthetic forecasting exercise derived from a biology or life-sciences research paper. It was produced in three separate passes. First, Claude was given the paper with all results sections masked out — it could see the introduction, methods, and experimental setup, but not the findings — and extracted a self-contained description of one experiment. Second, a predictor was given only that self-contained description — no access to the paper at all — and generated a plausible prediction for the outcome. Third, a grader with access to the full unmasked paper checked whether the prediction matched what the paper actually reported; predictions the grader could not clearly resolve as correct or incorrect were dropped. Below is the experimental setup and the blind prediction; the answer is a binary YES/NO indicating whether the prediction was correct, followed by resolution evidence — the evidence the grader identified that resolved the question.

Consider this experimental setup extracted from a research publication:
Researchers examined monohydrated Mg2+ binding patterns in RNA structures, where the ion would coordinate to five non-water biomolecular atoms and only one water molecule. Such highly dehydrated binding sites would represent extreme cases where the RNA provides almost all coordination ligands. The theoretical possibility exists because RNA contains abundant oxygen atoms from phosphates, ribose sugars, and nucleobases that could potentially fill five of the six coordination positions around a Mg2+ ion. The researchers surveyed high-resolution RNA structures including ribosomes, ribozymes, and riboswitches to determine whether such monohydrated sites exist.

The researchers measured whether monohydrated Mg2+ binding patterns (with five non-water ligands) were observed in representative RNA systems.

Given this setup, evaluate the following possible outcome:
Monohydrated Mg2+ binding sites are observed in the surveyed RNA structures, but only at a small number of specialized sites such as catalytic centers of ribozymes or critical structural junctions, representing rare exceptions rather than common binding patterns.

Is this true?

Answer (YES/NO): YES